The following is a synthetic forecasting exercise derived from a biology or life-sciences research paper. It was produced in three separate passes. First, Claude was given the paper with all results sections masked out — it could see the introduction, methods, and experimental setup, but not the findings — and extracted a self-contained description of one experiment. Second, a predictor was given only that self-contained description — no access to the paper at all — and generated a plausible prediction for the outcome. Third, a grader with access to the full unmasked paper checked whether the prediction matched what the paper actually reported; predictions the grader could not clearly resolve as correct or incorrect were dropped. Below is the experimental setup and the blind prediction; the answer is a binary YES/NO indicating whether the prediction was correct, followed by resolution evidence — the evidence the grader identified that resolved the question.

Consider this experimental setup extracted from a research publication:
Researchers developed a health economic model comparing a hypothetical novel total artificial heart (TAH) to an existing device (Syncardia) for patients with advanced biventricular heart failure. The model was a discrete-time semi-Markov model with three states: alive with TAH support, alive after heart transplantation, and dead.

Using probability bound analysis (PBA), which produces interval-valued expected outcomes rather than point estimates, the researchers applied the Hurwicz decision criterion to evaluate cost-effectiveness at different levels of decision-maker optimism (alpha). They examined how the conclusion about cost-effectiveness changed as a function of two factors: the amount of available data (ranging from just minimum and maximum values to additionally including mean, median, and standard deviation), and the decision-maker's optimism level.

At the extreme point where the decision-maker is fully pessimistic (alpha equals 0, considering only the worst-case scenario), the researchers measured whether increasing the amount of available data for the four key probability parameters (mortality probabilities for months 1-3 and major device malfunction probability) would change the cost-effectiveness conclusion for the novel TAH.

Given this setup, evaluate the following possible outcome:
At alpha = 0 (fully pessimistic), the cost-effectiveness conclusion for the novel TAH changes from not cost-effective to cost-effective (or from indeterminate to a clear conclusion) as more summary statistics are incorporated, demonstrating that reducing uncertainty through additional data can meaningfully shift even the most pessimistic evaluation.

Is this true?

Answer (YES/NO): NO